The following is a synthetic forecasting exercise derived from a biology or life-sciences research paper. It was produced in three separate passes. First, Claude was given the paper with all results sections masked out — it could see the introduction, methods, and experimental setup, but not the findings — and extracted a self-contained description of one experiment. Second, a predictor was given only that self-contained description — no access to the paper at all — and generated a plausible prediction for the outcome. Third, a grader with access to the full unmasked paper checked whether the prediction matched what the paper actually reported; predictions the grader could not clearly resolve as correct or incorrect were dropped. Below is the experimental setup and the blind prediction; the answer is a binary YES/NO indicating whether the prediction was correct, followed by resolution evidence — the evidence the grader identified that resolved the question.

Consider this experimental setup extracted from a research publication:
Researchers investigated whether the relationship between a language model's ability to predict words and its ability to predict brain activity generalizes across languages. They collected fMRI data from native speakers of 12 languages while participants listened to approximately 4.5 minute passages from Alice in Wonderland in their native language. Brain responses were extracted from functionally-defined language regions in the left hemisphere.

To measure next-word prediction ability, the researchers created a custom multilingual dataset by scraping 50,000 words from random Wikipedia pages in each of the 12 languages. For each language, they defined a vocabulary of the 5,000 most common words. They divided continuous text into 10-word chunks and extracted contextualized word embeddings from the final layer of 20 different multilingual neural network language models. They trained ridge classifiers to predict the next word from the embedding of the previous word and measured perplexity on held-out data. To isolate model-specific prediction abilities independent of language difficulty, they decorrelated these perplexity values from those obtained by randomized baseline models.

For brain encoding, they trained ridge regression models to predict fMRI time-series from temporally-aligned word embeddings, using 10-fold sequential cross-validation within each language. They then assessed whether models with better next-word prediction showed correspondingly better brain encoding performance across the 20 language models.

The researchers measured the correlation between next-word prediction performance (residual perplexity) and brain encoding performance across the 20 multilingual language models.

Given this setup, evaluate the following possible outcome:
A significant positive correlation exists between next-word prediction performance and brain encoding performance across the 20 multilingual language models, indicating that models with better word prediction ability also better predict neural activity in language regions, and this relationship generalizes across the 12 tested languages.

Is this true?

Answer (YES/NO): YES